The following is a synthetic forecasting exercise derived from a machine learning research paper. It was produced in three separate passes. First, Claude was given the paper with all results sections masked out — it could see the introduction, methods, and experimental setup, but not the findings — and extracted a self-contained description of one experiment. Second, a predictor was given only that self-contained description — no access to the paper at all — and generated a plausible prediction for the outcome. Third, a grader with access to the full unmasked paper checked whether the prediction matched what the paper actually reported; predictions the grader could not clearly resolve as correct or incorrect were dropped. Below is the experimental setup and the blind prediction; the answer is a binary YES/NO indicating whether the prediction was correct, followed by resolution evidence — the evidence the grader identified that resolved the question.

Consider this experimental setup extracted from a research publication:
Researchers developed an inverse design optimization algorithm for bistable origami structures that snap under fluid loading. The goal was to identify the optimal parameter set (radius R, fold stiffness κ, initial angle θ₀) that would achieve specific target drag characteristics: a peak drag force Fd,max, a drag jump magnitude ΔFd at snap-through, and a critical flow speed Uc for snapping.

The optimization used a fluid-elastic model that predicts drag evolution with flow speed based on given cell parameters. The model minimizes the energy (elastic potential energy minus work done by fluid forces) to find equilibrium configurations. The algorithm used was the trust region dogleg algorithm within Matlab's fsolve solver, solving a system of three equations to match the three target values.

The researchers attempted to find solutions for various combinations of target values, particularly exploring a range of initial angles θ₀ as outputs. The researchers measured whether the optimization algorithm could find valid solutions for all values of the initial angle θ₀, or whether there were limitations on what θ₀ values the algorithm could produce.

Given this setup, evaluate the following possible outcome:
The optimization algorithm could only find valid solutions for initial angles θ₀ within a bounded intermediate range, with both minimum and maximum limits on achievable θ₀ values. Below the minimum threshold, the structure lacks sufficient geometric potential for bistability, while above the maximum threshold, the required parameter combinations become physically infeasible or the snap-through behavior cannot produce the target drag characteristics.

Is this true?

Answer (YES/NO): NO